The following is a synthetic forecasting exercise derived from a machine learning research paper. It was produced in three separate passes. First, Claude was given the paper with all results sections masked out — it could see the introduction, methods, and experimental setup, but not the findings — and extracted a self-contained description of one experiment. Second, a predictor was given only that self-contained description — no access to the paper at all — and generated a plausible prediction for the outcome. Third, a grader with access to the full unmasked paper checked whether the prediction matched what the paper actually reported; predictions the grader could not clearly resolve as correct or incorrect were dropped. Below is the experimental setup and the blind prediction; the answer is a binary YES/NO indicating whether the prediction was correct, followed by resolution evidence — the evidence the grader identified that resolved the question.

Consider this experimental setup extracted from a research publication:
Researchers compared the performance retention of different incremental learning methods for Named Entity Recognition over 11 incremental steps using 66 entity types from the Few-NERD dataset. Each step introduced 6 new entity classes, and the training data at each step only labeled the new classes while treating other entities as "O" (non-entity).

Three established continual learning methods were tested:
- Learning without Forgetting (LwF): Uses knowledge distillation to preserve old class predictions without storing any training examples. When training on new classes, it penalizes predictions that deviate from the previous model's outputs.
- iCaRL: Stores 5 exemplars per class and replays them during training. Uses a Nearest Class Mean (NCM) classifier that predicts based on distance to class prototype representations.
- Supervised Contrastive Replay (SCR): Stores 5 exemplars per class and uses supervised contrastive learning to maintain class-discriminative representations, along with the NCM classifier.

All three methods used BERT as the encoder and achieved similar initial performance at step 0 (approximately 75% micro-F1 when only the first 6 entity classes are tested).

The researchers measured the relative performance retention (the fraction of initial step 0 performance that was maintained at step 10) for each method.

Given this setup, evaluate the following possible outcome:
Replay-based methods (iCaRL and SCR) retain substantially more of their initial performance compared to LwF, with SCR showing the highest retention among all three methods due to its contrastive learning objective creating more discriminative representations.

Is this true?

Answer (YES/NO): NO